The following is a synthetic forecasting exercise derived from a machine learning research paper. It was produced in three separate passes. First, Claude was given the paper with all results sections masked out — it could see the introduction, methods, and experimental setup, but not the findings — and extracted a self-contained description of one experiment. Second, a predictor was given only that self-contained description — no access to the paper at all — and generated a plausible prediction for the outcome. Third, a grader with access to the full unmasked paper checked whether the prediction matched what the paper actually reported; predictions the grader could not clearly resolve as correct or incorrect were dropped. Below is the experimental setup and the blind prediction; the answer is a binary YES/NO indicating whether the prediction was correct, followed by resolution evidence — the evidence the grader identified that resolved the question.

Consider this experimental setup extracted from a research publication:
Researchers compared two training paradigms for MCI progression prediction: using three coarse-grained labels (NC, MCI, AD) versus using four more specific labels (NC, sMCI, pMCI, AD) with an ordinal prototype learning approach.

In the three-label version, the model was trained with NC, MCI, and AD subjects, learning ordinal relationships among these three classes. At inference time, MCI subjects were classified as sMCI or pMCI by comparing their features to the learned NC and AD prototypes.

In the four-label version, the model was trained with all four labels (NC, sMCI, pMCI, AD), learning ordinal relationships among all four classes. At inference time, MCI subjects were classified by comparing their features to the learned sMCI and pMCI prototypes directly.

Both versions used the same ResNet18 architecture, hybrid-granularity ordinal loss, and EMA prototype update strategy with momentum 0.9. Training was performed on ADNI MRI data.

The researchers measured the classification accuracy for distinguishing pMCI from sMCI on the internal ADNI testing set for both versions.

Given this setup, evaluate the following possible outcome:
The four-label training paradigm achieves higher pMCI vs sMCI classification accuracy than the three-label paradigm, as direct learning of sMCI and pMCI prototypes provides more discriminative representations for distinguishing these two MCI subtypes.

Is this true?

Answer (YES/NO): YES